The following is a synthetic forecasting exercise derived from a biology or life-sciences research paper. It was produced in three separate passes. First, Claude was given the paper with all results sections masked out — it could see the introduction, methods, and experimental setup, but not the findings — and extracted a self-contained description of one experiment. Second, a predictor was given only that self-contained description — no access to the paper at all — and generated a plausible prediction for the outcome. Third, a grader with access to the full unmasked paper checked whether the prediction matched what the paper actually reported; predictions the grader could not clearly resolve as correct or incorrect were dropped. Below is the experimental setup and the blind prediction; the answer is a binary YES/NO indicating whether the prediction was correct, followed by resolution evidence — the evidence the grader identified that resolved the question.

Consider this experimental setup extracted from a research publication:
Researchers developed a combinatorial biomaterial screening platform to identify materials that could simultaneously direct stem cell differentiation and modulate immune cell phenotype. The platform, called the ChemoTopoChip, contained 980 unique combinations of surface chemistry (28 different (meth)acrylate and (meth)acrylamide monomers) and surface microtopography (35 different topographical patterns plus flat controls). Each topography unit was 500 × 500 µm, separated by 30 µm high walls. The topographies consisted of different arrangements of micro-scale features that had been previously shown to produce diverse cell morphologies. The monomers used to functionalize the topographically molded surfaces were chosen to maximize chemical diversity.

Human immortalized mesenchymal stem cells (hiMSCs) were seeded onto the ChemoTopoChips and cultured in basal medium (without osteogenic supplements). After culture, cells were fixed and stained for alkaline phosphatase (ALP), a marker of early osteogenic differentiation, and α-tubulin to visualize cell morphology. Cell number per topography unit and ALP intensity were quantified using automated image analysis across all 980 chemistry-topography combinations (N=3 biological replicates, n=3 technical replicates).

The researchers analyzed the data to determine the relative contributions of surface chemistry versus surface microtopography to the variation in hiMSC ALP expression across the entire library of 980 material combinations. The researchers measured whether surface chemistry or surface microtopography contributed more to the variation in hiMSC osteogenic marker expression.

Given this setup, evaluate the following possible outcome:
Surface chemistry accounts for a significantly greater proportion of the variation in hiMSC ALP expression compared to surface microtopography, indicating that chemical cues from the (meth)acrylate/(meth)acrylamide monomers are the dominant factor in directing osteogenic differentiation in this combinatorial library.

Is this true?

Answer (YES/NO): NO